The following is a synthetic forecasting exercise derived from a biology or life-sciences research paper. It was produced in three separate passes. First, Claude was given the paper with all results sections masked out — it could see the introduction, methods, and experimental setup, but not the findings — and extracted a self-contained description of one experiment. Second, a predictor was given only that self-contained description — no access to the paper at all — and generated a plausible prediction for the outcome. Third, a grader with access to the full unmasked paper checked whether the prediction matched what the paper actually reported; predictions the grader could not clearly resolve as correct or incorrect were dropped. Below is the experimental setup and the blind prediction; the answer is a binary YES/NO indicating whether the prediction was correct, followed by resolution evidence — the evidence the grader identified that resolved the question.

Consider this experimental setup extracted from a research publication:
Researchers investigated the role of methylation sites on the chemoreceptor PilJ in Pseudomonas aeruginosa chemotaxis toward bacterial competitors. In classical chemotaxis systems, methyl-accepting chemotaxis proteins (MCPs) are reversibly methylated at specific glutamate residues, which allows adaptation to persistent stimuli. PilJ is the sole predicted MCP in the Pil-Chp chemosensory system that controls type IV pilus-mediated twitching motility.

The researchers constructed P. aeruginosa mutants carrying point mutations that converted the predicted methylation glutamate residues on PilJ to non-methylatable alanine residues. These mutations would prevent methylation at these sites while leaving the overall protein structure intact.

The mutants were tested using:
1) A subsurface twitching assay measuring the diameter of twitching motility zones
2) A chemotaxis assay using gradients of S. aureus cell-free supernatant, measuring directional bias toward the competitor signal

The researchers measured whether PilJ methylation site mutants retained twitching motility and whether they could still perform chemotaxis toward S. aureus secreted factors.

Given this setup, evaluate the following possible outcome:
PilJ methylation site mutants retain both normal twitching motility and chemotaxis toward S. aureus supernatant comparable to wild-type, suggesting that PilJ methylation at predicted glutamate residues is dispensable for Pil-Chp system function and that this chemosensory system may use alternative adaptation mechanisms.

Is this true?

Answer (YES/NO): NO